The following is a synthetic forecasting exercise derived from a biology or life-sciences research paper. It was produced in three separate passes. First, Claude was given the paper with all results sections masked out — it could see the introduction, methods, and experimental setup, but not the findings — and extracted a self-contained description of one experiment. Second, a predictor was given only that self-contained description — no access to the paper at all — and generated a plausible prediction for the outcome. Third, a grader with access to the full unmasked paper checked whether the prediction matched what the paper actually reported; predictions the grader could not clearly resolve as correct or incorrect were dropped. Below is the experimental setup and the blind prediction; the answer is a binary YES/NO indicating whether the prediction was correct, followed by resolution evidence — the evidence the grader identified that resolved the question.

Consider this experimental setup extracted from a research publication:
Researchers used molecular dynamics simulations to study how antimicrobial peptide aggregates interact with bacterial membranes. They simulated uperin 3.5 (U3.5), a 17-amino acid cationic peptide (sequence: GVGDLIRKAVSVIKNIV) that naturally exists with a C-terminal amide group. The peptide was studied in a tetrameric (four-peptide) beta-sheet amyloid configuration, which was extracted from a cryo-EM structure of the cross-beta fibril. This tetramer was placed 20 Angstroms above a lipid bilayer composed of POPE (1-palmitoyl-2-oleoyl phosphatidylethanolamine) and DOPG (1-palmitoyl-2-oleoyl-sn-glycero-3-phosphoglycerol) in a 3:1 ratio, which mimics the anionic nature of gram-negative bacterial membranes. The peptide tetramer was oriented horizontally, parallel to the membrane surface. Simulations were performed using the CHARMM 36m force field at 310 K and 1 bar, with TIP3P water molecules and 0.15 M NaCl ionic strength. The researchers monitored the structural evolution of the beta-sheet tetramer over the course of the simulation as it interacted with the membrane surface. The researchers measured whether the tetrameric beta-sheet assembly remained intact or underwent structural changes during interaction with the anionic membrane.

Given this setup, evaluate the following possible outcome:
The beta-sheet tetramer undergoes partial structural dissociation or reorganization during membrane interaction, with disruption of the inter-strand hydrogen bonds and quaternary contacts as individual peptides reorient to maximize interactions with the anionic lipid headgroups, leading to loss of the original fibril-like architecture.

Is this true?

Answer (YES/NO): YES